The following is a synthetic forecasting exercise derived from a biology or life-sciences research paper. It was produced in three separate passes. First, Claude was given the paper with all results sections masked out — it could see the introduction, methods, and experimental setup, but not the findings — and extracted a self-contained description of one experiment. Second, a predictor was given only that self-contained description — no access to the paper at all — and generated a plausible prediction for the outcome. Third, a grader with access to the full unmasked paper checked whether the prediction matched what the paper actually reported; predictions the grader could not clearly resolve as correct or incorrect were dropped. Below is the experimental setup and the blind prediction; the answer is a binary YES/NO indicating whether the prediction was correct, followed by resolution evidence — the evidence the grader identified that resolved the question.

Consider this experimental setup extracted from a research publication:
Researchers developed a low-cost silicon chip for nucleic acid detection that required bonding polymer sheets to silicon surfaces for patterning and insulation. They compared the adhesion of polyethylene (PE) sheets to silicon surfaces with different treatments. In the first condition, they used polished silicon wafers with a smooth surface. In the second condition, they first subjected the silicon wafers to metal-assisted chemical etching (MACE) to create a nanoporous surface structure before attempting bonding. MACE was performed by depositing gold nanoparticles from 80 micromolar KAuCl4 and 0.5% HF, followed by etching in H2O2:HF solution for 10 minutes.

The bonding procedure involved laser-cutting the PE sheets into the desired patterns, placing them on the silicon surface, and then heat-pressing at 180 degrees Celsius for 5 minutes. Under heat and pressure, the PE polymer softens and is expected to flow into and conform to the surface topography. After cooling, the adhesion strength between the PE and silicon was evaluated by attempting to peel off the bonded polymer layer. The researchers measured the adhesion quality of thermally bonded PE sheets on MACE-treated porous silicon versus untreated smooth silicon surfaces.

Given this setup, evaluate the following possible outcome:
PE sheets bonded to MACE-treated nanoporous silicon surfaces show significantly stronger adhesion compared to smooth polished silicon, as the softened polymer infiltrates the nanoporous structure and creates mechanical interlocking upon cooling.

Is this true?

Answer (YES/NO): YES